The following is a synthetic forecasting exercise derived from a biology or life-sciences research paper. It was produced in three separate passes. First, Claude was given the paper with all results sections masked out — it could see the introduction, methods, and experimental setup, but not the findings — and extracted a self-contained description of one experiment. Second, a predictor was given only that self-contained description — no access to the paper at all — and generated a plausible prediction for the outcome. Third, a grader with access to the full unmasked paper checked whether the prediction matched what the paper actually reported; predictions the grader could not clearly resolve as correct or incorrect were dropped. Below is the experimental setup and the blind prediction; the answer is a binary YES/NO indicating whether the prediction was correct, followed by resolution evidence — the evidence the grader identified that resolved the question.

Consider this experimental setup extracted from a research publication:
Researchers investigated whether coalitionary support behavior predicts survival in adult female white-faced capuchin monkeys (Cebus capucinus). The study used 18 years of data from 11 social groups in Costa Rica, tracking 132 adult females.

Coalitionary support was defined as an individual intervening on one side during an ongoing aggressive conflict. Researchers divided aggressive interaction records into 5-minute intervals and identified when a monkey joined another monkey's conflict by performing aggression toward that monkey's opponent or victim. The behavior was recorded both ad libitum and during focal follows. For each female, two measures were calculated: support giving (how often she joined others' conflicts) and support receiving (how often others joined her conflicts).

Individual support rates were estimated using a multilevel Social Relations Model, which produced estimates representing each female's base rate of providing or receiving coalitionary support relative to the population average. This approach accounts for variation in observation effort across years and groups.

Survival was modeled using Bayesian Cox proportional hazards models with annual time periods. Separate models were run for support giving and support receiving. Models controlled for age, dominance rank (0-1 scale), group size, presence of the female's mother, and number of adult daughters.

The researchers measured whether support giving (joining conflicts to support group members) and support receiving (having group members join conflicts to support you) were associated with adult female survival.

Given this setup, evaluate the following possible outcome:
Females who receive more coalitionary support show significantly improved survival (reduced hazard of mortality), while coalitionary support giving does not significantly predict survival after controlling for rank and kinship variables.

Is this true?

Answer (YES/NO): NO